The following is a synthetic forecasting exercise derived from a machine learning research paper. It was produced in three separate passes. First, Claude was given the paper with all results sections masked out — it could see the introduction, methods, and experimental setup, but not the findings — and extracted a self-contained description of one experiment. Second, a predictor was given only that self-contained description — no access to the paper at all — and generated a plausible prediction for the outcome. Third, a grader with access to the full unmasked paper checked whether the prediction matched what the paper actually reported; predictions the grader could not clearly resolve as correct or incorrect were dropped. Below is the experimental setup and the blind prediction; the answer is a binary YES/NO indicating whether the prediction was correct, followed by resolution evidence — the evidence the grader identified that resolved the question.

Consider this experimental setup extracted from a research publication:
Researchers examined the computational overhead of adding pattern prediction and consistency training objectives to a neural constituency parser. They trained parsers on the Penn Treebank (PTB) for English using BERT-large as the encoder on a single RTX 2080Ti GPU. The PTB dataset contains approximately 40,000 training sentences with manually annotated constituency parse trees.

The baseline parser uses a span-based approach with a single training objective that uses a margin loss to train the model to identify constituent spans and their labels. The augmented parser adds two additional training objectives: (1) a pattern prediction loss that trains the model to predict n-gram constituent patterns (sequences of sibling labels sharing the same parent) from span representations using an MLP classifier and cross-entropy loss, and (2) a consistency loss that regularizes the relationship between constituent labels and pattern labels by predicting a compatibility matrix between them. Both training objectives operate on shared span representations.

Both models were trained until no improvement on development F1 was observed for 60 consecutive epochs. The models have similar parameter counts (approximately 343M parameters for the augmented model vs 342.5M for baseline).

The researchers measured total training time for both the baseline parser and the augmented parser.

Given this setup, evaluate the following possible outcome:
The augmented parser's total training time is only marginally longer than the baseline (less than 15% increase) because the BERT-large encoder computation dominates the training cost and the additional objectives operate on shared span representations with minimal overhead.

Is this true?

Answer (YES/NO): NO